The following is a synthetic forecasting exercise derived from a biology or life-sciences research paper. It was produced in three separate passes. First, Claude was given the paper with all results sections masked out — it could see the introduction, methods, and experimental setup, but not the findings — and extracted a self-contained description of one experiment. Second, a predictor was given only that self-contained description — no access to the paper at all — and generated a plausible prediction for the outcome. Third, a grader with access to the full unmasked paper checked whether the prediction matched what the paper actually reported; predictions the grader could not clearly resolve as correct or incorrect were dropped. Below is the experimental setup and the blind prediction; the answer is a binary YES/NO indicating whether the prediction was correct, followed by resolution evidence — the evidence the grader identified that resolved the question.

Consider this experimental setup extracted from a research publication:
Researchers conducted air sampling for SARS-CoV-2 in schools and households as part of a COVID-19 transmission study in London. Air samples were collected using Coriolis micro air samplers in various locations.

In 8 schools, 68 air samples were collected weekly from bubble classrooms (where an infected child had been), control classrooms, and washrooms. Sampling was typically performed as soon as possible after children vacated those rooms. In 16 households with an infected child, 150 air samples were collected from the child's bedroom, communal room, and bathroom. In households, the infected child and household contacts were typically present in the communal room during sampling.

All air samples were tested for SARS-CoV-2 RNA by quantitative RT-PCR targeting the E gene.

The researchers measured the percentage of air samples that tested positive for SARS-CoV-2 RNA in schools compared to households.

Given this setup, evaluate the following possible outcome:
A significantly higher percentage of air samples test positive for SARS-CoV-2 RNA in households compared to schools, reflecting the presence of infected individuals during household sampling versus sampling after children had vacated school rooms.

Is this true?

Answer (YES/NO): YES